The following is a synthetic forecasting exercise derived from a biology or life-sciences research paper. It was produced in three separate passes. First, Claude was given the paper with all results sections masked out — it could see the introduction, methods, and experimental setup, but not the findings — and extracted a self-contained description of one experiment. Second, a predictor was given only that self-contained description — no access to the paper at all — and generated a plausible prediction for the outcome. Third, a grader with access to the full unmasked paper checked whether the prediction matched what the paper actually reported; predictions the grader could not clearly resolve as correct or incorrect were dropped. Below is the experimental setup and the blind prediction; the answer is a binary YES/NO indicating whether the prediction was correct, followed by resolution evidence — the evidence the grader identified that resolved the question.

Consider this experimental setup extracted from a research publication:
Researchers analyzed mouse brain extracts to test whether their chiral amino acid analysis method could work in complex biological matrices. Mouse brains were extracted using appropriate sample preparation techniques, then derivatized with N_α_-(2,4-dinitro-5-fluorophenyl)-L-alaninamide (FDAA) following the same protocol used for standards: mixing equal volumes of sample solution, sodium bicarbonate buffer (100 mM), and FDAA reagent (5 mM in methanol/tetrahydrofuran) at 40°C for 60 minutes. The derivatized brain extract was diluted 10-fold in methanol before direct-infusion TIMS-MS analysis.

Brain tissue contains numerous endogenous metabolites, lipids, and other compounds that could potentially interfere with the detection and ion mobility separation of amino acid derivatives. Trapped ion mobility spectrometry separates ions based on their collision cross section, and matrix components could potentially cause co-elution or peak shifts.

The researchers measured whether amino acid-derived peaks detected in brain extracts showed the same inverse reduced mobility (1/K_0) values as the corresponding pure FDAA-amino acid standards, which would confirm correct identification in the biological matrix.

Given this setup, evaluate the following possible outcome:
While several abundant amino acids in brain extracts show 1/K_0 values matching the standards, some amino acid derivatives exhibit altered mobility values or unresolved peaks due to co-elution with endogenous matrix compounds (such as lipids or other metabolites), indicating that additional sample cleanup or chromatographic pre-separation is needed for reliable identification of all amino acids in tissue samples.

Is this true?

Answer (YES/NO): NO